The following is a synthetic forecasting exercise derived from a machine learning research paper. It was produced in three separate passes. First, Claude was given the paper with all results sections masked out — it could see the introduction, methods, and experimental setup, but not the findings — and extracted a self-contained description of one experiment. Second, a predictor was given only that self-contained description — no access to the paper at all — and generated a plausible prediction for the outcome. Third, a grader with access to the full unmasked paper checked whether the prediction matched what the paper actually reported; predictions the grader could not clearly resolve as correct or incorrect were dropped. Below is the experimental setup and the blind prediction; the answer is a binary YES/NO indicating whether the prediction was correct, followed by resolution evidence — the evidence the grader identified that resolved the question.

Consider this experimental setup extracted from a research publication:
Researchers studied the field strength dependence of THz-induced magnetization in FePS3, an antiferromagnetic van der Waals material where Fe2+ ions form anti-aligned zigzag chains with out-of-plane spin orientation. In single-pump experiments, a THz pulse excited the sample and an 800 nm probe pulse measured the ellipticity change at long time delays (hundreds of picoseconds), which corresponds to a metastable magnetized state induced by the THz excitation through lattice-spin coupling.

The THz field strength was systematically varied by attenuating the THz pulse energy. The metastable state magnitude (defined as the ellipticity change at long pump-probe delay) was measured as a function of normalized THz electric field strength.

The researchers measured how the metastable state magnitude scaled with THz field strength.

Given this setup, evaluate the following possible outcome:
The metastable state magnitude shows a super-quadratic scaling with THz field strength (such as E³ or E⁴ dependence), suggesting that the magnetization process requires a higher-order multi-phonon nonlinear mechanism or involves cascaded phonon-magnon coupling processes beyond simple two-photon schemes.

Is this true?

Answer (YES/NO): NO